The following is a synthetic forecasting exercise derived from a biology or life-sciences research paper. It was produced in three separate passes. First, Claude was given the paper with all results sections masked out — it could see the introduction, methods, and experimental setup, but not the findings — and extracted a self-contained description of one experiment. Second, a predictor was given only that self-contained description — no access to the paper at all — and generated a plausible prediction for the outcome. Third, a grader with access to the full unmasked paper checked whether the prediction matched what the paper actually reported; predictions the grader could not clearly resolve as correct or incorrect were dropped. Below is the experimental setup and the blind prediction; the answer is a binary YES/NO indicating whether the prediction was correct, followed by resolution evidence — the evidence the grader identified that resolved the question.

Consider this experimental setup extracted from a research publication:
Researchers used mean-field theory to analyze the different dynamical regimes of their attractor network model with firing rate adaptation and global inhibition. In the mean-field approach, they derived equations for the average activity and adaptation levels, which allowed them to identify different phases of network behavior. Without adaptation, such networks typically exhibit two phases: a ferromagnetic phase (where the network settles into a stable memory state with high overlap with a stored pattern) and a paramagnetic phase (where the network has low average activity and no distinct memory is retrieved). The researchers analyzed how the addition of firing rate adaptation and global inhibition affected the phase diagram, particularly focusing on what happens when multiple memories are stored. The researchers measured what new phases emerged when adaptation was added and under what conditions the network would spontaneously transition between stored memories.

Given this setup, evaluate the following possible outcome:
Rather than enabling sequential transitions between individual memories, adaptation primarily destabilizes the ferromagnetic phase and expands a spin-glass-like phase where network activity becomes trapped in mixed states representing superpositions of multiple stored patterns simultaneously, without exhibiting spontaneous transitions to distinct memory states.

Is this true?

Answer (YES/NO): NO